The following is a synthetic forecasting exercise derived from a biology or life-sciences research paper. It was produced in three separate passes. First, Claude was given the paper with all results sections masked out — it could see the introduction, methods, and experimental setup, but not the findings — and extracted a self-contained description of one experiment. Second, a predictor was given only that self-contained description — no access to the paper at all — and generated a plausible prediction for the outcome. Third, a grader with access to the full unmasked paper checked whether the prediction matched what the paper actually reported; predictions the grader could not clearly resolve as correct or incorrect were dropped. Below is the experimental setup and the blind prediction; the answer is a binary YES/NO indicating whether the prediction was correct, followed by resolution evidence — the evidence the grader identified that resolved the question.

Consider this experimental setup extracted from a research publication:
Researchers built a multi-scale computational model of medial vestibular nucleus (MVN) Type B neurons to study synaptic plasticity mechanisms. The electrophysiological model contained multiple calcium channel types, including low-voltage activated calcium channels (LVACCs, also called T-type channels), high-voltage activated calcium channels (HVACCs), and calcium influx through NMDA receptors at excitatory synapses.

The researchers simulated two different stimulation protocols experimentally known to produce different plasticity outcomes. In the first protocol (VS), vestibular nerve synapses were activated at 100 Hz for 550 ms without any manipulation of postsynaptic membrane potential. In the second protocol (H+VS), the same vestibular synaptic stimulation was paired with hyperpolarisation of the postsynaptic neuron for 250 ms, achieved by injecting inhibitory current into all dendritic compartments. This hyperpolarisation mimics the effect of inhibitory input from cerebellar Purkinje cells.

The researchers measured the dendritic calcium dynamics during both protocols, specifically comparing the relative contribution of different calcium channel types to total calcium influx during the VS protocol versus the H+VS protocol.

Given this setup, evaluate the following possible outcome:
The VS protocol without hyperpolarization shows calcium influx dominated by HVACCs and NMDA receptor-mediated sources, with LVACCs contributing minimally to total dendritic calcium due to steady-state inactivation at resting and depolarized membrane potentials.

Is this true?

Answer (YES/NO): NO